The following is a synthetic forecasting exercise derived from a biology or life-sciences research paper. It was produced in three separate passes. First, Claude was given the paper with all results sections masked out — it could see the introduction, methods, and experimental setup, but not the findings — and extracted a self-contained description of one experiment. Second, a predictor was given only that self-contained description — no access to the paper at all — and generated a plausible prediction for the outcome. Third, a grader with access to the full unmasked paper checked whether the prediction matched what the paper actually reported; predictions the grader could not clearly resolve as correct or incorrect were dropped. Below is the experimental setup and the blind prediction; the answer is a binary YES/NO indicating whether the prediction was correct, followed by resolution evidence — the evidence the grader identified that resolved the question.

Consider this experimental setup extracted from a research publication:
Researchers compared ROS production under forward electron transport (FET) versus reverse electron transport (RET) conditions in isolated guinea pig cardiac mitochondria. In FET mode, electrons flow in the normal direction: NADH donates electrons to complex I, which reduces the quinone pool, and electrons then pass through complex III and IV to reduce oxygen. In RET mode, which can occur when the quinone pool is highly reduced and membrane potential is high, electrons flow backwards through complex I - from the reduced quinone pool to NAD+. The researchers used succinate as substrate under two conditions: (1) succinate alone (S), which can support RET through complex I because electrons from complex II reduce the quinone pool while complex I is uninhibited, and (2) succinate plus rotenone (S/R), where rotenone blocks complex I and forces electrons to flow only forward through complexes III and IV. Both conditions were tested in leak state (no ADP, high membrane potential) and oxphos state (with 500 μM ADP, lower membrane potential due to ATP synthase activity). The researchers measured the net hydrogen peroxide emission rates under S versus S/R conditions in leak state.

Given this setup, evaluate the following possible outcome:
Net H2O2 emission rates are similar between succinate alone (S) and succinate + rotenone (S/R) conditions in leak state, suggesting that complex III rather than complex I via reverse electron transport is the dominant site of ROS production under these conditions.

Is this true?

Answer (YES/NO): NO